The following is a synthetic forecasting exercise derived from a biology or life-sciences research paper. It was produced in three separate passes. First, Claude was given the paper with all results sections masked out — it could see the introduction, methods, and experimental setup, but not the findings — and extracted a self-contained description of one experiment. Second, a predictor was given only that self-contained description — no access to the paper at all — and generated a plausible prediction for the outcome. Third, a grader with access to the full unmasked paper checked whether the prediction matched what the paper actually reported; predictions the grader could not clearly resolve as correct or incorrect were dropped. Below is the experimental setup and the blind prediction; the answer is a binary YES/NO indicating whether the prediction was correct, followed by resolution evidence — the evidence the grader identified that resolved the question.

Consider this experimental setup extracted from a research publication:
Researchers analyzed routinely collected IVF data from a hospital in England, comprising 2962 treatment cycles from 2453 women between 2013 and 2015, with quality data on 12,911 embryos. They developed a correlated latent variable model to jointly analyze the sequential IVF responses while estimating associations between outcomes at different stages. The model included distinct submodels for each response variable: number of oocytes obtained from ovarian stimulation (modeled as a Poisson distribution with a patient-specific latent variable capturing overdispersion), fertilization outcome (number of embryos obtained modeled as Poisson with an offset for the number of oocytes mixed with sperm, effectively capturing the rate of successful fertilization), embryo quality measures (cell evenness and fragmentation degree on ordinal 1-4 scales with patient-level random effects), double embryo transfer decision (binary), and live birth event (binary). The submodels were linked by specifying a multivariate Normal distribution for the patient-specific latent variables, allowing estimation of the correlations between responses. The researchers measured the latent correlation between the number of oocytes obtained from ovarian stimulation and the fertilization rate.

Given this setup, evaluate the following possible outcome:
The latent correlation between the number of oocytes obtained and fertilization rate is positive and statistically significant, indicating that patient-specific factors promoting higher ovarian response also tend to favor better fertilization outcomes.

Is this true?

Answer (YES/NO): NO